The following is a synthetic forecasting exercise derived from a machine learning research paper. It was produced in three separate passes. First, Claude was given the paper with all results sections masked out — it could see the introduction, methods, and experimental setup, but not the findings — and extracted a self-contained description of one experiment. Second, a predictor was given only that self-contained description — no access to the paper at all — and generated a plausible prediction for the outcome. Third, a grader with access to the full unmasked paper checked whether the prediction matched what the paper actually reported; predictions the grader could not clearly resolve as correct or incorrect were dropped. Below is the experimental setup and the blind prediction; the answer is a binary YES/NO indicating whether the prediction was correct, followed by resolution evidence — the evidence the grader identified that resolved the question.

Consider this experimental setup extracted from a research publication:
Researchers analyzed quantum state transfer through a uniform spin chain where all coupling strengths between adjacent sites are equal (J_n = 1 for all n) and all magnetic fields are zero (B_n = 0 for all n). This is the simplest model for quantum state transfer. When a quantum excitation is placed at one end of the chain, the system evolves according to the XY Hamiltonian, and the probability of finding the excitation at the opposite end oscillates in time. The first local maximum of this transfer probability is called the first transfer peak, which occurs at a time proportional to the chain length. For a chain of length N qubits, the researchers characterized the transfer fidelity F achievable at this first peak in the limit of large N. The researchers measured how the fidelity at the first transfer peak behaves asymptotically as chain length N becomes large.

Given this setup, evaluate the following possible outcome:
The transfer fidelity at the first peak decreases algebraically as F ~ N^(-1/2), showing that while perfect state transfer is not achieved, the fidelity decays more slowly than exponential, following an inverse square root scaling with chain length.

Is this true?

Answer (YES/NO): NO